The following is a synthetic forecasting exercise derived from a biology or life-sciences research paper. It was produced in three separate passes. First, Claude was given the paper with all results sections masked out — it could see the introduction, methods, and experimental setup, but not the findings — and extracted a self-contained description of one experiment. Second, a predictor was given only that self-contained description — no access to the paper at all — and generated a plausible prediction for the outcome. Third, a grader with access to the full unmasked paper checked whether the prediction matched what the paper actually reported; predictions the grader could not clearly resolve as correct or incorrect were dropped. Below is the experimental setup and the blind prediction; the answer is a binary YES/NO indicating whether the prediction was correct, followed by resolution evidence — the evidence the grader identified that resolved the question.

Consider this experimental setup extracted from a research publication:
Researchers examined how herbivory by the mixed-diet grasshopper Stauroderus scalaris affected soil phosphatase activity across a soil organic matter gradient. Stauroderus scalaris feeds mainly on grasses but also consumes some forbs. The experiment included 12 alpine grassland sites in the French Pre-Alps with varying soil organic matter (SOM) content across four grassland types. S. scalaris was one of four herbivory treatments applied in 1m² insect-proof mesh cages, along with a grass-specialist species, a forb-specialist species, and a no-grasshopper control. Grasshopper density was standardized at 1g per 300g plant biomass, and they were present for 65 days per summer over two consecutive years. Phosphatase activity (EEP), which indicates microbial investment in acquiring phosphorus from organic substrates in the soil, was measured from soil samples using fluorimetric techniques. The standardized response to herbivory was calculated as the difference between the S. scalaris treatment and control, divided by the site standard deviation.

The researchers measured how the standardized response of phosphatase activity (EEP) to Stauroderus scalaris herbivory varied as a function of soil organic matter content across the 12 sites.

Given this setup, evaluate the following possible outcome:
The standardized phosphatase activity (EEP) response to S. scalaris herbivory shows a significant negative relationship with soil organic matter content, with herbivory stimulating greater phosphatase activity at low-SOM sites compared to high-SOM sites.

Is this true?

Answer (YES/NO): NO